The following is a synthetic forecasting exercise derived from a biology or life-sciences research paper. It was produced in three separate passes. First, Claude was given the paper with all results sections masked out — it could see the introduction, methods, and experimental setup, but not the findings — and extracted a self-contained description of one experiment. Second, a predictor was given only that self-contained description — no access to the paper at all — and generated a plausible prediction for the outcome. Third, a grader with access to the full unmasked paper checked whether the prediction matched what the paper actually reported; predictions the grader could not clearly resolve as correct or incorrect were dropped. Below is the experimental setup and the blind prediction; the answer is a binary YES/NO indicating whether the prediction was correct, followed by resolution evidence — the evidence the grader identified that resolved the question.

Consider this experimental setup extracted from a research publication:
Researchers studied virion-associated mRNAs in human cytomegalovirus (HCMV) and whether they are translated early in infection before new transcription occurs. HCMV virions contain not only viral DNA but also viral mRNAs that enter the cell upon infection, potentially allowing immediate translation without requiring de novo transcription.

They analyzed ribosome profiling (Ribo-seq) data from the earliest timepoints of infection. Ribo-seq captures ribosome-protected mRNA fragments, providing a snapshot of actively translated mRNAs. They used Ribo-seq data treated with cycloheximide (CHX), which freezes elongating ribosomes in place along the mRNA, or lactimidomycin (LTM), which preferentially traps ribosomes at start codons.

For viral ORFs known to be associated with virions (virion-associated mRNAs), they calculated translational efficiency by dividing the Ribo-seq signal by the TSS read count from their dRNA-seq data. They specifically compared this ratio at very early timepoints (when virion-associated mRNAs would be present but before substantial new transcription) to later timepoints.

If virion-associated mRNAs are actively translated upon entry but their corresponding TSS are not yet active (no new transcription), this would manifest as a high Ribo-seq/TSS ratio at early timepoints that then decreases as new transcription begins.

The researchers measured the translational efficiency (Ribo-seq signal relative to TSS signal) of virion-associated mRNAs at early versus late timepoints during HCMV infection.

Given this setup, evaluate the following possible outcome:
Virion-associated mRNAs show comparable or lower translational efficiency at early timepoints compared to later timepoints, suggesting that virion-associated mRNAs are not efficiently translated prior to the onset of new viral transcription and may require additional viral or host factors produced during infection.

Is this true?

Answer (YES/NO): YES